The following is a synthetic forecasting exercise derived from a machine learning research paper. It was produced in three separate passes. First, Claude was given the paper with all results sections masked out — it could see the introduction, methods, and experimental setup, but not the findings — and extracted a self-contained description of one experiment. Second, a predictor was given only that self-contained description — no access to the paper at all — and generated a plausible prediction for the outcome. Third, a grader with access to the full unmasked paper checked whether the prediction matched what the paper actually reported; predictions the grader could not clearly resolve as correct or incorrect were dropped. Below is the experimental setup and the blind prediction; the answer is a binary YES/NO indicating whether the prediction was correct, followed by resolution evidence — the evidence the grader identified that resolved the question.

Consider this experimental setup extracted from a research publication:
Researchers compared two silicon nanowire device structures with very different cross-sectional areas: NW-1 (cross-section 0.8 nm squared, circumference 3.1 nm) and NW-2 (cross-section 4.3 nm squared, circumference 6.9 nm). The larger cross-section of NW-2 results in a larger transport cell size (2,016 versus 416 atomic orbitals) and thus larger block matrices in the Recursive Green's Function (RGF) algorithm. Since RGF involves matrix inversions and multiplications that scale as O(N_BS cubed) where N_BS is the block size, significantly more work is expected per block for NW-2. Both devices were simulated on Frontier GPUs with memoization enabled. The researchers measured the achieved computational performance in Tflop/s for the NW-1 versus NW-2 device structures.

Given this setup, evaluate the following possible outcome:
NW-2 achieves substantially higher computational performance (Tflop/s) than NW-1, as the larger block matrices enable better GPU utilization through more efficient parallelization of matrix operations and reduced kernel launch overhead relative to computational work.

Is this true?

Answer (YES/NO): YES